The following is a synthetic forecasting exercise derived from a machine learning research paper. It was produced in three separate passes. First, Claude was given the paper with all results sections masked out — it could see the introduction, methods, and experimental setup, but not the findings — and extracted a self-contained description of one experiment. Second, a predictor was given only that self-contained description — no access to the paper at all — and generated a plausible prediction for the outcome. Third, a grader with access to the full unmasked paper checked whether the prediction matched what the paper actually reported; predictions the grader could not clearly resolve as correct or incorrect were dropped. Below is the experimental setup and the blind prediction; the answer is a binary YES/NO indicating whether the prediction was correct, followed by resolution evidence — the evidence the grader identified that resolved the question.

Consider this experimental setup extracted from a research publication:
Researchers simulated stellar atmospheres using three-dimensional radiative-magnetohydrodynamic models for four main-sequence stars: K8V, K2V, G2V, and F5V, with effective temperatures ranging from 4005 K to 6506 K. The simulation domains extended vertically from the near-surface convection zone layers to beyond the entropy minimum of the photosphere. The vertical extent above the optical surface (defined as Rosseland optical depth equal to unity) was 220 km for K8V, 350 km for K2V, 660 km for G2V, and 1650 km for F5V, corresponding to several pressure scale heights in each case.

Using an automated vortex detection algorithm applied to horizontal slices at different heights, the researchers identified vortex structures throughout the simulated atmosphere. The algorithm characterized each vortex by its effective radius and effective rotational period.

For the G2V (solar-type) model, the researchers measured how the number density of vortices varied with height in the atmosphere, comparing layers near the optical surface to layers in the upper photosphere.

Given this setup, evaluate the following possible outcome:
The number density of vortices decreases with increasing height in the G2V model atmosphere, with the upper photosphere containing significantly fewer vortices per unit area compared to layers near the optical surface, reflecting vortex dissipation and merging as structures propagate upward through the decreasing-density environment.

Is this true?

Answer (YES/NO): NO